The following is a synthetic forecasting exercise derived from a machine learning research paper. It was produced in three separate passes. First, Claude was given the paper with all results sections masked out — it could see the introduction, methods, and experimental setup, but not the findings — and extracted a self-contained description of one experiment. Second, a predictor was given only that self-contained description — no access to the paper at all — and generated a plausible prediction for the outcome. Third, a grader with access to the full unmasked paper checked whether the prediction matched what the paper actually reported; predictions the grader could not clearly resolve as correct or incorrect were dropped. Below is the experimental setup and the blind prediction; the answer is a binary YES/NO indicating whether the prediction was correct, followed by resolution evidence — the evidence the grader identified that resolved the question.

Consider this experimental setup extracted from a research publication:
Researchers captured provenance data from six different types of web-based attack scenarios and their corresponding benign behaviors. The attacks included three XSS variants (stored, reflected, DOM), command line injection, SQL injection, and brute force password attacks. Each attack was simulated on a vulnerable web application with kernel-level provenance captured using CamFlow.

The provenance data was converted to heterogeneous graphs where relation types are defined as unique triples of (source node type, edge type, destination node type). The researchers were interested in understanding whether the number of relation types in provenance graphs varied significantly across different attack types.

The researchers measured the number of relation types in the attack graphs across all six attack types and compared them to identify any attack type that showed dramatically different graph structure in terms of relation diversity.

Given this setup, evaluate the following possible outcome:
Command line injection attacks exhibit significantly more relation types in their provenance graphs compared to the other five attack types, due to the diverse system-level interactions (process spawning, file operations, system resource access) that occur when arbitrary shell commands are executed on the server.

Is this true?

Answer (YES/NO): NO